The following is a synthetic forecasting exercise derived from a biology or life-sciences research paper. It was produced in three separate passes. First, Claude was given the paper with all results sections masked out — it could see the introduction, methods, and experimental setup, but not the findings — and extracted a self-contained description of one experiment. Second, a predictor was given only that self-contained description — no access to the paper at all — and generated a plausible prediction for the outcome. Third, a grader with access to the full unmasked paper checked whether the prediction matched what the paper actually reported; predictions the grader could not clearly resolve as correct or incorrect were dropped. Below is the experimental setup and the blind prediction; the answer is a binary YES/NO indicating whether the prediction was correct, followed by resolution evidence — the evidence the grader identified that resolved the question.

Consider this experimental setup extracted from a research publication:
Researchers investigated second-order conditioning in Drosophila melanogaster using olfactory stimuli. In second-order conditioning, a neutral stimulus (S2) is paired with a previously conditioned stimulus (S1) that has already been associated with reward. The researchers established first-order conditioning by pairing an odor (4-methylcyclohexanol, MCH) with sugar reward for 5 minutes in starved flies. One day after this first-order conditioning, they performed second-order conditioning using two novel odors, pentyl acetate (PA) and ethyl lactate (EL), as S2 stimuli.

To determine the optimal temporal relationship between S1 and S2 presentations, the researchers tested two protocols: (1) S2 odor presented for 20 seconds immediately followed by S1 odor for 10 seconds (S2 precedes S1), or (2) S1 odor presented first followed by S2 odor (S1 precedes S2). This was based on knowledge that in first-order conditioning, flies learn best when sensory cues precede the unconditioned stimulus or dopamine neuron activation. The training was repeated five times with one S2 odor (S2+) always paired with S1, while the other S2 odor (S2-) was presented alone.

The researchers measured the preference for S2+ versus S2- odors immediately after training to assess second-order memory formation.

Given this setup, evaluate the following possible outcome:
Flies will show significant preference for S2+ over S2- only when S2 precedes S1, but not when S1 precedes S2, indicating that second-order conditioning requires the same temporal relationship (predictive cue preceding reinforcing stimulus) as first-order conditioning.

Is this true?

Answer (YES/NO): YES